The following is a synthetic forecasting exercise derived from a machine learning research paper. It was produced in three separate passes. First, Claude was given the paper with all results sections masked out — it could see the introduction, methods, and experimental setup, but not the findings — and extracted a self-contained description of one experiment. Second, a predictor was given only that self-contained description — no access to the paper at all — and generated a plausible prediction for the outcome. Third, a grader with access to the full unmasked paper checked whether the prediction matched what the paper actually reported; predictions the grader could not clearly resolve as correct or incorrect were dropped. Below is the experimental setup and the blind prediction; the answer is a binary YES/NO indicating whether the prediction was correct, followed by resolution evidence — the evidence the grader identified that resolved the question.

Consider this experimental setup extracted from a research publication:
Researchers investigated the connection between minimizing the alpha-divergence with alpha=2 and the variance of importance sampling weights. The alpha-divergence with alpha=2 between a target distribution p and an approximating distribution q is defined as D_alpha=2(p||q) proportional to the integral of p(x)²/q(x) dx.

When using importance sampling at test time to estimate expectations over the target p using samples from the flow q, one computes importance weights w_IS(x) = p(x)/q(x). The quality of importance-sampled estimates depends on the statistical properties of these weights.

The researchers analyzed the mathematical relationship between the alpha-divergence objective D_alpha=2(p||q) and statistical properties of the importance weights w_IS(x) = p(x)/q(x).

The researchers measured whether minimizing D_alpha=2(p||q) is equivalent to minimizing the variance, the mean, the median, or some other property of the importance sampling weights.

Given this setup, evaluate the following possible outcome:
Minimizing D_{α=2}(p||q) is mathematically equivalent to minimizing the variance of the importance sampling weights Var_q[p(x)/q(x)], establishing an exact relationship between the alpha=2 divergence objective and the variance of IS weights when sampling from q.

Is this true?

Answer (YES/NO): YES